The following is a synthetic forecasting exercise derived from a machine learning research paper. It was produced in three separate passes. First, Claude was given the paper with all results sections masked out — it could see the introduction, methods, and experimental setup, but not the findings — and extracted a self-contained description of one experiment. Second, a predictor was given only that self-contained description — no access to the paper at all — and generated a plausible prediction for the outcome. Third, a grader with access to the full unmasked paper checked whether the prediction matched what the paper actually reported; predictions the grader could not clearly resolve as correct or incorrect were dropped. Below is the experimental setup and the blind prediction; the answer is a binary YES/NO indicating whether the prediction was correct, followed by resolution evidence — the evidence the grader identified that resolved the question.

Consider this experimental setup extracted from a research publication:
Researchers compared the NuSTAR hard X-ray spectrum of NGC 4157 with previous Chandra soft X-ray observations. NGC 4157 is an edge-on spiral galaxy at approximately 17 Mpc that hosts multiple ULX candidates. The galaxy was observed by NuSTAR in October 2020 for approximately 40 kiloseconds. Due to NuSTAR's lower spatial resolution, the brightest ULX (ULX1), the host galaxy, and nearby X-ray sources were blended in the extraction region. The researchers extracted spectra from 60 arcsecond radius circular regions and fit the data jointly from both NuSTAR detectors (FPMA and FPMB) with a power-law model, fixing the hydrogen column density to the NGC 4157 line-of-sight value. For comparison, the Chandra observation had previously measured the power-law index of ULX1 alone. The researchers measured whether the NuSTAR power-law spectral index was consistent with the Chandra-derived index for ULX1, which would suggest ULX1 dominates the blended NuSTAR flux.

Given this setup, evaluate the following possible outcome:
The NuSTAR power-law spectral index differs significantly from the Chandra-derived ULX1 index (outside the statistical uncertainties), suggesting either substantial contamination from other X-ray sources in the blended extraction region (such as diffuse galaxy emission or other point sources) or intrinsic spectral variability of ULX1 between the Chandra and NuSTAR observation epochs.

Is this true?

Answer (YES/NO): NO